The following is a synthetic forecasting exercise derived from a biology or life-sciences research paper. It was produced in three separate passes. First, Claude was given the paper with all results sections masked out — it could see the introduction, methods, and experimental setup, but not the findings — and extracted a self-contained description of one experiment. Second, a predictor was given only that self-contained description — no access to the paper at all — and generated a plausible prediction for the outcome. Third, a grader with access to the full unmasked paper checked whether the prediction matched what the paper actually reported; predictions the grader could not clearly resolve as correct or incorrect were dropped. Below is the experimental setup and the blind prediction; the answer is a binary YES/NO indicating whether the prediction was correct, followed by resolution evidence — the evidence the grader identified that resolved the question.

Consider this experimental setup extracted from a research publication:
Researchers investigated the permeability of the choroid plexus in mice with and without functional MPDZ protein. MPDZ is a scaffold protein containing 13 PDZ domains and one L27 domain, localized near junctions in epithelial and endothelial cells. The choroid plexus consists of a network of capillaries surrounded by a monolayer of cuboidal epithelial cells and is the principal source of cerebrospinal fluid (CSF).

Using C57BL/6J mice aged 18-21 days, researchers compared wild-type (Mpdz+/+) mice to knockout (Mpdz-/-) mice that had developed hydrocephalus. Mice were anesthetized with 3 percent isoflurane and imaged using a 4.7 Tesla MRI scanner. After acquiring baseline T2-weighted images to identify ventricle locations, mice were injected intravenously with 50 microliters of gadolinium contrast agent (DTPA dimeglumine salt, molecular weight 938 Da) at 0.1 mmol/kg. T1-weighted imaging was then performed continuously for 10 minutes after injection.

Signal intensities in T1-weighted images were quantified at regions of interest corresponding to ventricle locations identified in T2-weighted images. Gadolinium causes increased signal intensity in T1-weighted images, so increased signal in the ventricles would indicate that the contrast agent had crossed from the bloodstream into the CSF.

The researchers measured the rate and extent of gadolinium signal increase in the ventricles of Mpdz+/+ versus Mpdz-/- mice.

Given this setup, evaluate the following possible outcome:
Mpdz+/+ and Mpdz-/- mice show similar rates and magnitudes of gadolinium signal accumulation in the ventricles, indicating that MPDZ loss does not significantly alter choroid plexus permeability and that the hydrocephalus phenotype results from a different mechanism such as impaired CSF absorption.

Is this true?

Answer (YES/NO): NO